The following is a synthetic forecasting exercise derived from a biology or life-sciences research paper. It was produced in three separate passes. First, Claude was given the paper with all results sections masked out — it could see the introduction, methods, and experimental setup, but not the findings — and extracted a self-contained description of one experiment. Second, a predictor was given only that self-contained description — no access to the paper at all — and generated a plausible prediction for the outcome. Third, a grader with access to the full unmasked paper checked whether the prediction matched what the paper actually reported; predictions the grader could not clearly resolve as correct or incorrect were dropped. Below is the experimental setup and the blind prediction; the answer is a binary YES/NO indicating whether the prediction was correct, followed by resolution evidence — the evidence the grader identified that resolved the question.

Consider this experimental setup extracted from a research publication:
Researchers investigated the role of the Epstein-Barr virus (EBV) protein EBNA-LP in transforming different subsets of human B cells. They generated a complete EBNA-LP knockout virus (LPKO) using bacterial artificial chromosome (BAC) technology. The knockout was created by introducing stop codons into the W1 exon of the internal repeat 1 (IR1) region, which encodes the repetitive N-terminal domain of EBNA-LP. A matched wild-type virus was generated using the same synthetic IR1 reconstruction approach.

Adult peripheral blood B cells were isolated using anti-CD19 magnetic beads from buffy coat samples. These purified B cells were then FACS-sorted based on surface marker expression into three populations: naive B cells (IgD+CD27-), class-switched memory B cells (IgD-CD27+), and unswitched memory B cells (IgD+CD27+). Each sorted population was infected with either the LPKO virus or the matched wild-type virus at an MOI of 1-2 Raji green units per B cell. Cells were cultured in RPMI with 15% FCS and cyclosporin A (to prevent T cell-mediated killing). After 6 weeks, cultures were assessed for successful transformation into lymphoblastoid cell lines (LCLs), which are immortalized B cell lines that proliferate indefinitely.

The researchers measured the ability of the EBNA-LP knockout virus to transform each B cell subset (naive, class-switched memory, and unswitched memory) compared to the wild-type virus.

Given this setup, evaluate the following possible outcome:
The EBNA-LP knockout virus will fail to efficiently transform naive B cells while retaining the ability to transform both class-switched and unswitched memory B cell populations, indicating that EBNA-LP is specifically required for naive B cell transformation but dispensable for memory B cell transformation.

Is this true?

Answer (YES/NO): YES